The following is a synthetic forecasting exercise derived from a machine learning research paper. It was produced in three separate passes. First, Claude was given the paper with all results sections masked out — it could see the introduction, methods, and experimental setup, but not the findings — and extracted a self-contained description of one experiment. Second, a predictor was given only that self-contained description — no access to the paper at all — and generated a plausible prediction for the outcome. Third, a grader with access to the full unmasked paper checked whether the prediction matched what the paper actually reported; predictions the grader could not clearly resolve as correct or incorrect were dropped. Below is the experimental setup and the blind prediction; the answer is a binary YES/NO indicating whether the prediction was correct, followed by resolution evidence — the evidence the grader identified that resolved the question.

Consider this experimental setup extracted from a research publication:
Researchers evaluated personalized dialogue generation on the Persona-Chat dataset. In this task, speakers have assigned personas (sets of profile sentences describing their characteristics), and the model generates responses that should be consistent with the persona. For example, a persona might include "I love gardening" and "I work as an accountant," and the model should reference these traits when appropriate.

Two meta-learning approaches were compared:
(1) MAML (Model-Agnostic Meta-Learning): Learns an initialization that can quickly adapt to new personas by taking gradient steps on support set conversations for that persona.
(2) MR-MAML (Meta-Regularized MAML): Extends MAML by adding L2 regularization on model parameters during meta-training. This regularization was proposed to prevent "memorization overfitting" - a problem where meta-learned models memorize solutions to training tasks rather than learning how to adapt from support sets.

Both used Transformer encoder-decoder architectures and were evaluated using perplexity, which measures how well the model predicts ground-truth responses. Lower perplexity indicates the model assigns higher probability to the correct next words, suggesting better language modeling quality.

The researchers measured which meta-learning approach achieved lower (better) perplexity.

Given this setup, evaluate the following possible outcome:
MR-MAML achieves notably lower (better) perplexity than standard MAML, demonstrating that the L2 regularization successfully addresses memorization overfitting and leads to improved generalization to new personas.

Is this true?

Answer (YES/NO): NO